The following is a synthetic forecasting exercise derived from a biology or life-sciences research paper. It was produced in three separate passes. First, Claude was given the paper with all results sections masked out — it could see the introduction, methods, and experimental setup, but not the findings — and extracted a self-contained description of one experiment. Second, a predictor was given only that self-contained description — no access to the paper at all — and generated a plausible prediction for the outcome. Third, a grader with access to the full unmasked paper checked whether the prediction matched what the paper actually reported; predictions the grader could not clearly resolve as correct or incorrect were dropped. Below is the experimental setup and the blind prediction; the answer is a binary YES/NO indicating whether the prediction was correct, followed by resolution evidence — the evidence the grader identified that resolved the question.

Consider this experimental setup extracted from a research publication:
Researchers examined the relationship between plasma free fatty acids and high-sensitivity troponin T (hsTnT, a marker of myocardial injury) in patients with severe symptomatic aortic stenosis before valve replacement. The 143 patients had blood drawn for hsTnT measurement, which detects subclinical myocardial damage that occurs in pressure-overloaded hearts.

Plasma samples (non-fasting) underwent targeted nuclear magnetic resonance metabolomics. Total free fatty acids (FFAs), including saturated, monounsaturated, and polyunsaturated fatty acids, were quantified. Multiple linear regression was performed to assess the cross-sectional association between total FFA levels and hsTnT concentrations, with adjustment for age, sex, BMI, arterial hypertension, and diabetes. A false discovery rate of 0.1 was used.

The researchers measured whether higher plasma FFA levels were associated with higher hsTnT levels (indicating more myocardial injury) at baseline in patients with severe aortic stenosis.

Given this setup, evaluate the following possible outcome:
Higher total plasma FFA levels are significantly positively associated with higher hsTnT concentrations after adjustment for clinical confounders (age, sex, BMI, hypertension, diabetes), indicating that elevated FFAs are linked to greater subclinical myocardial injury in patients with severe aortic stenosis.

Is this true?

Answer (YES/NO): NO